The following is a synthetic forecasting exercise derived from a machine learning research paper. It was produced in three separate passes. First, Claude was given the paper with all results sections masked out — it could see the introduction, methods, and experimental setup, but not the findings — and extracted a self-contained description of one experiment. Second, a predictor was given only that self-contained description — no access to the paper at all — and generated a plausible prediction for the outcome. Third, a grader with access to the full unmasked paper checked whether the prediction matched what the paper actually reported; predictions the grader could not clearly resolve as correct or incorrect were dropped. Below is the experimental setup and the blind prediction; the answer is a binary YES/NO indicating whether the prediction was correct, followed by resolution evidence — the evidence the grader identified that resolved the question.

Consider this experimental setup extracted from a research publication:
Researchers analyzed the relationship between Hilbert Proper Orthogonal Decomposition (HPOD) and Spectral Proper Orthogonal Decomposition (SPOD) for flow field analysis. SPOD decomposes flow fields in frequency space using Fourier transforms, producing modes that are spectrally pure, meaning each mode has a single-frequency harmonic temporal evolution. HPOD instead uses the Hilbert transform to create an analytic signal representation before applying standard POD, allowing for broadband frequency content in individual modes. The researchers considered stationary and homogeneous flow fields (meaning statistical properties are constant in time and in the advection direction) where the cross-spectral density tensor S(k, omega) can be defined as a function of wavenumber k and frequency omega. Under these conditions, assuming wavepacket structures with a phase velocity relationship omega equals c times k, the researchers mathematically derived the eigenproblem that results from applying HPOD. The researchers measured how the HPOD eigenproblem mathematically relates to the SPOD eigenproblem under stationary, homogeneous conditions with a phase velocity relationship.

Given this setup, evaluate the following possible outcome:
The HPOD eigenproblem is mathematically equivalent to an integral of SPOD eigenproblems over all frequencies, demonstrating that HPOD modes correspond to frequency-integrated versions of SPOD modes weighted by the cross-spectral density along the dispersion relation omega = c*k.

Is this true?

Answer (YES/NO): NO